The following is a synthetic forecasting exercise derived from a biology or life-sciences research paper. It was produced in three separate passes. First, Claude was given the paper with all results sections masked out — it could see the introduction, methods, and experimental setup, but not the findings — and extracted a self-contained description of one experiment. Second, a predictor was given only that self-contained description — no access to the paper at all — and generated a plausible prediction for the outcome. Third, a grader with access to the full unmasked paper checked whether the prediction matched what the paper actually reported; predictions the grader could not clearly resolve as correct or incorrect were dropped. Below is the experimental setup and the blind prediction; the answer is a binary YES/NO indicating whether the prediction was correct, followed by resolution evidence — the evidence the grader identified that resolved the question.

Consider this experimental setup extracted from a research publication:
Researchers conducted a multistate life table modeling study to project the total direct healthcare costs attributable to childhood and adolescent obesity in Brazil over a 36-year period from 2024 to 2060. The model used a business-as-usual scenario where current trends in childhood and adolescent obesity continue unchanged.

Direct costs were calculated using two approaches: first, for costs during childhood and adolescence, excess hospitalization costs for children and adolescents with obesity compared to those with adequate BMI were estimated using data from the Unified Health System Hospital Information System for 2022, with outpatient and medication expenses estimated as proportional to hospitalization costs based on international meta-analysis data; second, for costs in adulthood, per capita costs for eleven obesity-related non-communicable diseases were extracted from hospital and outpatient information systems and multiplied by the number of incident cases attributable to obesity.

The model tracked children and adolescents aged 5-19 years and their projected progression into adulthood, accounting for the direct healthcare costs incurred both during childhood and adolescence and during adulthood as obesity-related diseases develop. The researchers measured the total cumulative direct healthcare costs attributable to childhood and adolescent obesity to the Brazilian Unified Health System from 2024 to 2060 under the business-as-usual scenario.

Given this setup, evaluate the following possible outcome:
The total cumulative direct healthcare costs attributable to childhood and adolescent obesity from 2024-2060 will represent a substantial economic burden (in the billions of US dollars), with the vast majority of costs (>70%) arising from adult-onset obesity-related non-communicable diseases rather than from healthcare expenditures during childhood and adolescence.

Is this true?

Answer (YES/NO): NO